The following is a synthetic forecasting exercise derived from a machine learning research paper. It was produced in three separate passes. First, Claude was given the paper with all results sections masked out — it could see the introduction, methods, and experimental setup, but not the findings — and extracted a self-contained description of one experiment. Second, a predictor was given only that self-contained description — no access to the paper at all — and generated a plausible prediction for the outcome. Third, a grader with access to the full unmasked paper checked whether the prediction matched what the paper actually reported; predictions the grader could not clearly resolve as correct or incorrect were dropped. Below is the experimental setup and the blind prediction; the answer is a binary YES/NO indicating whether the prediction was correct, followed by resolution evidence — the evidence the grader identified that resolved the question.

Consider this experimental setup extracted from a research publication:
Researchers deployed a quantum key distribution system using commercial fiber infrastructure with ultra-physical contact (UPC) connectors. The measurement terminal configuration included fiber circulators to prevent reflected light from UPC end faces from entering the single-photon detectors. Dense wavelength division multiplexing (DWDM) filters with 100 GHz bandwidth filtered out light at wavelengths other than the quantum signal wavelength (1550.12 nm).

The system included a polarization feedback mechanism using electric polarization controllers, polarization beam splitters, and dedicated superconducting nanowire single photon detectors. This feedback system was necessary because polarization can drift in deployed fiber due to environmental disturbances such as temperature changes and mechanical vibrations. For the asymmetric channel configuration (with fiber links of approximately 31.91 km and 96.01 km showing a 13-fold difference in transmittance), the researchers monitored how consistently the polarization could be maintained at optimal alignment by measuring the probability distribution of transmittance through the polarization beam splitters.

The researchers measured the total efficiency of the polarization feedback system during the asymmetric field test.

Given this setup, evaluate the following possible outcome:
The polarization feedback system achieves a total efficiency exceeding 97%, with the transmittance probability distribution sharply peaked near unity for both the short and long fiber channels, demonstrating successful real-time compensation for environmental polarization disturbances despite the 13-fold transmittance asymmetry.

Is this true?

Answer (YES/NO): NO